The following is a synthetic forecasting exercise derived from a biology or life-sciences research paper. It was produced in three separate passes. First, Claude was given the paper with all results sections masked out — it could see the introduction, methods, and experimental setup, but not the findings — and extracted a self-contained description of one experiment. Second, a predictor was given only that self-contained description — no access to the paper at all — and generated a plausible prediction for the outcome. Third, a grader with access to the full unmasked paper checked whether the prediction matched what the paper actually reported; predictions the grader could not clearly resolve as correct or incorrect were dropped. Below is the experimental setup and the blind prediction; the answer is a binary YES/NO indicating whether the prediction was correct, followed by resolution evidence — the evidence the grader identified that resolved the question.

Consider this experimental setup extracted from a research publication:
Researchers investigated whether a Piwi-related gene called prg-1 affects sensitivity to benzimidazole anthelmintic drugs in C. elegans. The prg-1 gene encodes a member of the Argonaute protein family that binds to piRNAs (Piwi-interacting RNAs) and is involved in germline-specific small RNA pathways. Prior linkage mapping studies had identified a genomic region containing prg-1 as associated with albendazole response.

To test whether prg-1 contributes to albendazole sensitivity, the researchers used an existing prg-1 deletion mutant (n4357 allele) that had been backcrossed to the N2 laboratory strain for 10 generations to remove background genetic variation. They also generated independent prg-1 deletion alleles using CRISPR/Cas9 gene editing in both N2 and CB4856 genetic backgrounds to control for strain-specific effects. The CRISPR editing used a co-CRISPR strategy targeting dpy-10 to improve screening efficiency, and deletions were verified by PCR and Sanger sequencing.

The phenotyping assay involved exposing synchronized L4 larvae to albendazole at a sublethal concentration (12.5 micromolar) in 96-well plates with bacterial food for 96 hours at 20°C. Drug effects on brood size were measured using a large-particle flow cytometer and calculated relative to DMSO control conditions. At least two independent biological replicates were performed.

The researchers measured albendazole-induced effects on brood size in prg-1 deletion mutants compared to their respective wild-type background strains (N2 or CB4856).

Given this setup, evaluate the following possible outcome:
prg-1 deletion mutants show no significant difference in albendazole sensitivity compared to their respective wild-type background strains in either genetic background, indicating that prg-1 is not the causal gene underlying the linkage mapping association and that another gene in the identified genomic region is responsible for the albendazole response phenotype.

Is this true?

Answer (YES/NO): YES